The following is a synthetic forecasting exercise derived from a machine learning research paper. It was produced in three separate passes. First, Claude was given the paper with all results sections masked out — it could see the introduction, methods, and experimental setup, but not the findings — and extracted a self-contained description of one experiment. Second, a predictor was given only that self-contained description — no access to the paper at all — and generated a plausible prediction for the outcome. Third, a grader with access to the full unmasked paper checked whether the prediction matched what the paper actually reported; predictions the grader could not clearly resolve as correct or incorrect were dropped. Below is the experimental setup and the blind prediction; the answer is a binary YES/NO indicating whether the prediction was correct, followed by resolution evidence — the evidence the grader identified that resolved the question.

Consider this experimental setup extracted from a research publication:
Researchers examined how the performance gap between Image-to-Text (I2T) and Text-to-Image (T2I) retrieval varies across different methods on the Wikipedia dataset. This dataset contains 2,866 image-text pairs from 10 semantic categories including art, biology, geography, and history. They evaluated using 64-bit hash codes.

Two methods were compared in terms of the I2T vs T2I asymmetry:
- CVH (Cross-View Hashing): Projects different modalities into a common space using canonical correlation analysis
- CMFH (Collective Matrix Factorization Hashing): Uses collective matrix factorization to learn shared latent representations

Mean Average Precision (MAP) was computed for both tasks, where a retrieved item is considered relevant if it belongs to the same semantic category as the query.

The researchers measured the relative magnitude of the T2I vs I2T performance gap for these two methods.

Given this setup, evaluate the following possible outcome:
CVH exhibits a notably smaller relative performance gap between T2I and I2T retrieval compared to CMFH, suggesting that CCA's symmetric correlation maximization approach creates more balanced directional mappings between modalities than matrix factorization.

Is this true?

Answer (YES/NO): YES